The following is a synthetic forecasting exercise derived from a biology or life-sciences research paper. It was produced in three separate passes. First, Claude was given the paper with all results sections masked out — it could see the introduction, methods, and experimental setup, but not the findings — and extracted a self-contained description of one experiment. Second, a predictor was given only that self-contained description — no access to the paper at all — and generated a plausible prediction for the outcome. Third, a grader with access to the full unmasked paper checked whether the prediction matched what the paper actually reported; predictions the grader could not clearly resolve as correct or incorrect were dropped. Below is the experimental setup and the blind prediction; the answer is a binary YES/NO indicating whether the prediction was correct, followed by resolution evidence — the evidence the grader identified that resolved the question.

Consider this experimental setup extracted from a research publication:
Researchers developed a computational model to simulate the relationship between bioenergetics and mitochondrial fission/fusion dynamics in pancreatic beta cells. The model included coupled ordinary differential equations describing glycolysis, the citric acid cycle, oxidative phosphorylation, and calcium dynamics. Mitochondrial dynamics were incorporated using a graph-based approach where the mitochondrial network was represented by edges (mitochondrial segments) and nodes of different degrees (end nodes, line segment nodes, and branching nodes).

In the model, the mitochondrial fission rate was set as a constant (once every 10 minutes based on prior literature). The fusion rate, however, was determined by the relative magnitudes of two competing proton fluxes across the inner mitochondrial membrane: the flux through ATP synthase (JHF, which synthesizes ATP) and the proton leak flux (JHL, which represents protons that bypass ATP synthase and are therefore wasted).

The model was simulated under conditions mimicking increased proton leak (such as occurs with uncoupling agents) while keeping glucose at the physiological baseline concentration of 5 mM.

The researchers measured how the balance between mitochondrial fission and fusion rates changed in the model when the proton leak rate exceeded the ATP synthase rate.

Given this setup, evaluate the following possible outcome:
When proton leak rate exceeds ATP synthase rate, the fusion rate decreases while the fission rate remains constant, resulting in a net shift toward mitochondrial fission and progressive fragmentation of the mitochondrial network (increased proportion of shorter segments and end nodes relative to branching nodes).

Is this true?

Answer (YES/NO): YES